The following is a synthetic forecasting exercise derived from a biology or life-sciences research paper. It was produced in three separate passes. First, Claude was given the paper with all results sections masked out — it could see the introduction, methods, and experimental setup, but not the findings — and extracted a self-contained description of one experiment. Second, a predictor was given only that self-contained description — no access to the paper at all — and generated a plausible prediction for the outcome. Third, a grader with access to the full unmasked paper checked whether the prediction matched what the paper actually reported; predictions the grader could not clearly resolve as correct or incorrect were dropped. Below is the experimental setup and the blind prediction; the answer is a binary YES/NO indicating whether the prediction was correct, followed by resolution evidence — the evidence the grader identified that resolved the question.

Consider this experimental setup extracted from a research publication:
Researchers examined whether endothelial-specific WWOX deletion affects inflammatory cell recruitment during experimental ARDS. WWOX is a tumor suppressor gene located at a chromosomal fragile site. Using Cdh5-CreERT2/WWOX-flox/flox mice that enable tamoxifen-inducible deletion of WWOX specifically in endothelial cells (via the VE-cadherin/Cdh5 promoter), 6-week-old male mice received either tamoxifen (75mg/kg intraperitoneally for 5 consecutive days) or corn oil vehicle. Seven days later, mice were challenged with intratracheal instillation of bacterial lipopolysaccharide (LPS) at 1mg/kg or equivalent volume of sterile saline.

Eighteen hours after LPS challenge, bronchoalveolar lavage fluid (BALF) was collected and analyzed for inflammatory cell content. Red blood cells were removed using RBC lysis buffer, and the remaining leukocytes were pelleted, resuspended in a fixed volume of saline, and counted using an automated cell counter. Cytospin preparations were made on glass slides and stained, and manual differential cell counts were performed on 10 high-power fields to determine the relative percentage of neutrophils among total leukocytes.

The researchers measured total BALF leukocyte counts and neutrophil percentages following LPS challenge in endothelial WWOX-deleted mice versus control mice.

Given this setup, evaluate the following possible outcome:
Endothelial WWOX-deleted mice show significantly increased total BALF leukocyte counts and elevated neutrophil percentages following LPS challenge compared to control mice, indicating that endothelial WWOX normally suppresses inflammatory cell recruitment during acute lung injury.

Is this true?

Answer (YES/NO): NO